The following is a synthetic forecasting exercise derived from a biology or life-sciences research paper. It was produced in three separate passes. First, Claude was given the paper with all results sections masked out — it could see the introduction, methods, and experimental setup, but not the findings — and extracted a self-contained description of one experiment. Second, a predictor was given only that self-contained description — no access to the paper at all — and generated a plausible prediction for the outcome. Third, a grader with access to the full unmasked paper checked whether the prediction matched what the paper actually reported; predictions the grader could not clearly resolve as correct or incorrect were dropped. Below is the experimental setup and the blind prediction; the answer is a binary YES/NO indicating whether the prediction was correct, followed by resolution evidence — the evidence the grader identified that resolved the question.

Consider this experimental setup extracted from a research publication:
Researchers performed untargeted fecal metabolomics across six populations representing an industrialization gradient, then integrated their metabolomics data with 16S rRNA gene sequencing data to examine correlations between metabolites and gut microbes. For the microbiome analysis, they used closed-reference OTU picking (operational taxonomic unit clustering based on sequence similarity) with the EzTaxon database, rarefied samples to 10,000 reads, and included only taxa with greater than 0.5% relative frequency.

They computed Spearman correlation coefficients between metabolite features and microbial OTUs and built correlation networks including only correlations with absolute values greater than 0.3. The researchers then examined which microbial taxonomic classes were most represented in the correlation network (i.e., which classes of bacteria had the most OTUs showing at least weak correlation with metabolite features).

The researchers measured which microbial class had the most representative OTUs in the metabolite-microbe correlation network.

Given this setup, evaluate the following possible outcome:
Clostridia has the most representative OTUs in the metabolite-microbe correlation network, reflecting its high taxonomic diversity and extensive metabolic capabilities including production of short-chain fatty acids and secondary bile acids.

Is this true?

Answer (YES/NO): YES